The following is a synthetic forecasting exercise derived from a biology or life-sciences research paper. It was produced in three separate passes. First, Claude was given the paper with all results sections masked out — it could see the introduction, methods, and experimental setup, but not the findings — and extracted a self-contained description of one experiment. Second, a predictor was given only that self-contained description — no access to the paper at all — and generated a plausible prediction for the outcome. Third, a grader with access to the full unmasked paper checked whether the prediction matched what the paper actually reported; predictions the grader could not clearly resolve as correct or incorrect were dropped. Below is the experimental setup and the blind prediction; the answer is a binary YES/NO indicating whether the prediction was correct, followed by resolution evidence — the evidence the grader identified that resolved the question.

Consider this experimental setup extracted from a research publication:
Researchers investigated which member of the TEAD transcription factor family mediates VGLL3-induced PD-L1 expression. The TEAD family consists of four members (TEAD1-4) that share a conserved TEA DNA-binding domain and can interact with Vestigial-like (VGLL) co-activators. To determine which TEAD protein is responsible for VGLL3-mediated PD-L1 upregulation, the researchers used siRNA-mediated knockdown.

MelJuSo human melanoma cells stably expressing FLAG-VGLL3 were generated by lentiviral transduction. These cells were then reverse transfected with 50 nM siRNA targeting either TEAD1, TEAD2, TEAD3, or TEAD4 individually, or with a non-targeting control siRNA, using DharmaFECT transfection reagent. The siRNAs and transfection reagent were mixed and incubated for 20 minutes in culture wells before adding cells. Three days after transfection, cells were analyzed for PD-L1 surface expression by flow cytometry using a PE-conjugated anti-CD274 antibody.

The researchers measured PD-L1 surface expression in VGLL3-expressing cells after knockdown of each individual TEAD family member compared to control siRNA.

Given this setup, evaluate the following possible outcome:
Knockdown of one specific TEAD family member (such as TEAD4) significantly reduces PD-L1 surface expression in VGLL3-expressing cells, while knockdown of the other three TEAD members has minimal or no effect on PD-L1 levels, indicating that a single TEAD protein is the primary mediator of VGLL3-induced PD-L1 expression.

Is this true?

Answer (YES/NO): NO